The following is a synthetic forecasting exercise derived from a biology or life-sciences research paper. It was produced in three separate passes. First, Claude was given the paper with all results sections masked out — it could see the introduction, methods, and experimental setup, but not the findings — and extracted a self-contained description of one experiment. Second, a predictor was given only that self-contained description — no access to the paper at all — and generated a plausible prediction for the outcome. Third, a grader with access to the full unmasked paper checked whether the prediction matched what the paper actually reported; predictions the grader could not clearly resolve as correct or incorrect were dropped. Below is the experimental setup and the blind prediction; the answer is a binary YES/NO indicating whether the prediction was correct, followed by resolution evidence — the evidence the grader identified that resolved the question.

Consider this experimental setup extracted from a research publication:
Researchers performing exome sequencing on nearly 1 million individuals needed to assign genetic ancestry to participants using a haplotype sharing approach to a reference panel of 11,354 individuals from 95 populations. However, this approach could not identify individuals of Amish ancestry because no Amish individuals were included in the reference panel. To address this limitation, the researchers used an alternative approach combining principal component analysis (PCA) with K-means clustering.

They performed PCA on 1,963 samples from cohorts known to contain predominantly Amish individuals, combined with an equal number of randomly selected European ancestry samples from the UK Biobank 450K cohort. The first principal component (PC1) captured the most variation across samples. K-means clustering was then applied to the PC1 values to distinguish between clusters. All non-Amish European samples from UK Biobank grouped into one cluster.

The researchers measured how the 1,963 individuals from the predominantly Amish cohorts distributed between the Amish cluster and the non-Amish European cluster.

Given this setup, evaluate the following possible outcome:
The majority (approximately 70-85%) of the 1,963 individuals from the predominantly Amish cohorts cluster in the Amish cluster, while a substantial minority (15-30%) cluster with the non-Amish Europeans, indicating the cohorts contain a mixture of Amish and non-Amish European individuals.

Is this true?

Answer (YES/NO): NO